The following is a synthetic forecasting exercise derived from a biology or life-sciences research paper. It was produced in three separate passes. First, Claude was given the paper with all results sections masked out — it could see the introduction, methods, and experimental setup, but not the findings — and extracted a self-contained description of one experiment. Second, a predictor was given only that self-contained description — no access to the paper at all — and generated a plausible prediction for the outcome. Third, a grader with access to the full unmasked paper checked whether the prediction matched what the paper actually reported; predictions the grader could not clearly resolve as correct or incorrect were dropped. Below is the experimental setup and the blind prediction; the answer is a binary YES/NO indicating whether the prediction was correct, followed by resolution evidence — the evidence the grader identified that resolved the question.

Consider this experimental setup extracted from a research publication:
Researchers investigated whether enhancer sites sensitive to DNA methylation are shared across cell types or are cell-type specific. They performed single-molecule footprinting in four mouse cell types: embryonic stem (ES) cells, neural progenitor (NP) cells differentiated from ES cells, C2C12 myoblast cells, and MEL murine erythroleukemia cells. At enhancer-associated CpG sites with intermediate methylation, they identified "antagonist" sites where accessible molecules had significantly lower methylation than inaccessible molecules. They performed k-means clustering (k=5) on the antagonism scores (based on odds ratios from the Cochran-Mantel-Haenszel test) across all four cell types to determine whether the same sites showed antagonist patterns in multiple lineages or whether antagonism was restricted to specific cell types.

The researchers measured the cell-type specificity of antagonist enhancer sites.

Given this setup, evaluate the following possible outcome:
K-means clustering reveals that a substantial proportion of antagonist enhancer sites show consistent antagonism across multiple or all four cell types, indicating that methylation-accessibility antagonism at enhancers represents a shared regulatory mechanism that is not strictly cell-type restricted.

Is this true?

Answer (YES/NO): NO